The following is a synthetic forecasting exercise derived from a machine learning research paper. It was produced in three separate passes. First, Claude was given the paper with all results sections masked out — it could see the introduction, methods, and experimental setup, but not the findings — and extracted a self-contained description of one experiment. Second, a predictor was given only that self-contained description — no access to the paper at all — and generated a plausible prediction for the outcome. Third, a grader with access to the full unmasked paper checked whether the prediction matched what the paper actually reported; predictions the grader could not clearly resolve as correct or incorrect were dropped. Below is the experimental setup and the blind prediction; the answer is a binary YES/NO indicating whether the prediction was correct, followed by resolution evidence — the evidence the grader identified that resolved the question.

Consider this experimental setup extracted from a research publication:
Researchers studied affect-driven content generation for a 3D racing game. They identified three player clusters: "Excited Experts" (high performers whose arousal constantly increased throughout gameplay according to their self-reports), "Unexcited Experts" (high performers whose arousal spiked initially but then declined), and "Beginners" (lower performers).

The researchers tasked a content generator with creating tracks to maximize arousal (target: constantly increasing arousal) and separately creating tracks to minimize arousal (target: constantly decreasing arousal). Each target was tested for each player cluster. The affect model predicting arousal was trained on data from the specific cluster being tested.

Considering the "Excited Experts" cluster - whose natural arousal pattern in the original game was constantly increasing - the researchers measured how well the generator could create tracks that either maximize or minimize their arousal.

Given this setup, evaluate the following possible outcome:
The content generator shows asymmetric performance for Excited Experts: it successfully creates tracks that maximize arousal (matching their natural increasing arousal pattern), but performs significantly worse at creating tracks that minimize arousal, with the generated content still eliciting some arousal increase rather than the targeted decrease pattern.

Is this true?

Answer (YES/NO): NO